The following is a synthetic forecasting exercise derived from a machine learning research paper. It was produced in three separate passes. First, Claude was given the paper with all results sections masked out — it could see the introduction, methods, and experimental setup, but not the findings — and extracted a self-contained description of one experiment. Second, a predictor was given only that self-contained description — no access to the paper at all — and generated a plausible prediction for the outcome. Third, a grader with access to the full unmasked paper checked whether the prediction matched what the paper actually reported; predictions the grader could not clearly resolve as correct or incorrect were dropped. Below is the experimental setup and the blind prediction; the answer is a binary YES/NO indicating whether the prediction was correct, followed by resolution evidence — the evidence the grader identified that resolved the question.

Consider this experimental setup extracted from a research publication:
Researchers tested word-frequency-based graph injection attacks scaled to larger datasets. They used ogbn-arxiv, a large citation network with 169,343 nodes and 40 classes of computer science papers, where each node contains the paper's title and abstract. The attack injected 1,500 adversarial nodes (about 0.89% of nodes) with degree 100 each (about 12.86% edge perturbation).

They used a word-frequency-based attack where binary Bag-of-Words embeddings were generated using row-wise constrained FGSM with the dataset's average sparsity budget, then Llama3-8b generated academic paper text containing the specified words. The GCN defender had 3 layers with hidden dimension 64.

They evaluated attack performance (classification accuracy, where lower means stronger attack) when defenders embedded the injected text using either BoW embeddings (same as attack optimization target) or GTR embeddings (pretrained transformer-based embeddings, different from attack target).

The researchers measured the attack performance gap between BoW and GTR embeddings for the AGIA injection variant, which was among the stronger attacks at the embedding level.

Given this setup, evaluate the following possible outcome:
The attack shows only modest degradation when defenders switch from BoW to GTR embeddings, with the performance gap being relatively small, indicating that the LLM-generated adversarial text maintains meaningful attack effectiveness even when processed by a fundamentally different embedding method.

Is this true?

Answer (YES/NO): NO